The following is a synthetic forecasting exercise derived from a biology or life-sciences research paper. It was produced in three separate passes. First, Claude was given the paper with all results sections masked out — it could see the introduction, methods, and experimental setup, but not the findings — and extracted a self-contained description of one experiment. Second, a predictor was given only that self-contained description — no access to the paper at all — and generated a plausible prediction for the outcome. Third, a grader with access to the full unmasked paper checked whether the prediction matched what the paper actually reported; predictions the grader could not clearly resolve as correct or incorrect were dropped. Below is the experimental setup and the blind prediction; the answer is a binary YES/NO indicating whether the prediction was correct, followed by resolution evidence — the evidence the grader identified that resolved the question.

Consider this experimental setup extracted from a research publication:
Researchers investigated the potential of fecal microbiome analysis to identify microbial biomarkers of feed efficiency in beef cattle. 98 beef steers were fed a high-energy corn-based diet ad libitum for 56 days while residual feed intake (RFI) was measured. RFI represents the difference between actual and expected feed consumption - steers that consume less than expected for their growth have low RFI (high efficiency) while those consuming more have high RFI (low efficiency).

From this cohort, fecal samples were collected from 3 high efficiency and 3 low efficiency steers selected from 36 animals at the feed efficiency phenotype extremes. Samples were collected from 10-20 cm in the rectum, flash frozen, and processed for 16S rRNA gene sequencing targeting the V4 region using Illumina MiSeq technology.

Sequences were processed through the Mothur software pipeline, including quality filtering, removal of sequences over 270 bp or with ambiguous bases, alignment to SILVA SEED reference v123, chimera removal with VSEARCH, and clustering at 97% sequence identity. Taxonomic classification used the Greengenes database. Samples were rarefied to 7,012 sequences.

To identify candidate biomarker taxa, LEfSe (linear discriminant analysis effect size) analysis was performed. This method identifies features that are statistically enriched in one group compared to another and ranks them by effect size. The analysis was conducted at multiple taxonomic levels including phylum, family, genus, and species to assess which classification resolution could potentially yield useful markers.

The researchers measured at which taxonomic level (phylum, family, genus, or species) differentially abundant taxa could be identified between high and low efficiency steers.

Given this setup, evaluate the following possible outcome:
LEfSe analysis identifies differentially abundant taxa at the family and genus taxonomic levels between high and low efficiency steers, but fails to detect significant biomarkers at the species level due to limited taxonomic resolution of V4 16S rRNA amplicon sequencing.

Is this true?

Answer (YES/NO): NO